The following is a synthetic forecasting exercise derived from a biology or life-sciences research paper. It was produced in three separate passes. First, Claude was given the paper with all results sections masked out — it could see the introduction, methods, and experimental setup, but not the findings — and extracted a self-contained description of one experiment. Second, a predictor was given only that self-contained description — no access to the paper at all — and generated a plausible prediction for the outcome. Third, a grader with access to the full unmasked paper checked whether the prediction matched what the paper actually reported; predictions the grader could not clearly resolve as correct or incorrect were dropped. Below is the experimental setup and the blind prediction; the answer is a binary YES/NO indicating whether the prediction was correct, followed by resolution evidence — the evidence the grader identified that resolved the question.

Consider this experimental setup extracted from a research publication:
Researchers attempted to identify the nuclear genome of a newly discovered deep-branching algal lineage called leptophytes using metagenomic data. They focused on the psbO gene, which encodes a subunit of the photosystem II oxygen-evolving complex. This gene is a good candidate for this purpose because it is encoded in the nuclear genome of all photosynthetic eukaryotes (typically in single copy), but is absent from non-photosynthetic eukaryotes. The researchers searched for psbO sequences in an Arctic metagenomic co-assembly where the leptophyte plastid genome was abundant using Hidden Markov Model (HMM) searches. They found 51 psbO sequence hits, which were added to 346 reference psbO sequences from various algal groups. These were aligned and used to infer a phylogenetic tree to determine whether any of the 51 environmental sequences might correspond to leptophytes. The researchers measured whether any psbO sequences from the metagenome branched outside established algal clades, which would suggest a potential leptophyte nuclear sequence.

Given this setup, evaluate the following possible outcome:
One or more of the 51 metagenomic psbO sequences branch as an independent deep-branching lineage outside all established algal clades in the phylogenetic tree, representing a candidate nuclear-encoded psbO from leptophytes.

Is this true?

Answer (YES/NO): NO